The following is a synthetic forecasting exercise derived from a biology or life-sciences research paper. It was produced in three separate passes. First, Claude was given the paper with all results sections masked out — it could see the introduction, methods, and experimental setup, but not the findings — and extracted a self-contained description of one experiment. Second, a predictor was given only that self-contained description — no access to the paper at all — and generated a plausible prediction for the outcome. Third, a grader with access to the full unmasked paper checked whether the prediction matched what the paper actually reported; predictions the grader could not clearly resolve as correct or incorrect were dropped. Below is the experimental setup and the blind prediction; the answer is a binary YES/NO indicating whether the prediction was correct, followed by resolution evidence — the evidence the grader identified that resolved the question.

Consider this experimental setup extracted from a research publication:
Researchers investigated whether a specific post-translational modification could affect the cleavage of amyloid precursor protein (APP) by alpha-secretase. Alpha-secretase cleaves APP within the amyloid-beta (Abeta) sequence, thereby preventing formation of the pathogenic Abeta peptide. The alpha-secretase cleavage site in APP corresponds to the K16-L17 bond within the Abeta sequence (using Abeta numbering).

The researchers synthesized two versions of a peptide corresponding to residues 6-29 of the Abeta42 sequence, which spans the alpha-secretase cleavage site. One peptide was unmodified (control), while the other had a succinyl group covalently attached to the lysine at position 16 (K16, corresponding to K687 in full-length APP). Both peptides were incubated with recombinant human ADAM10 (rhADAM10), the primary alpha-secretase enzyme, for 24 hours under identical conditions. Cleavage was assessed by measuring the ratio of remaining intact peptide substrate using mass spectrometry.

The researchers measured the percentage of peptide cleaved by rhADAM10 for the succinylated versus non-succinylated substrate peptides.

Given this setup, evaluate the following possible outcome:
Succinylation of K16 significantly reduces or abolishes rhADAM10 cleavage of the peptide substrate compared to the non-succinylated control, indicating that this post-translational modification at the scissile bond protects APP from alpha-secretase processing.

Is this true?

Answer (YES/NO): YES